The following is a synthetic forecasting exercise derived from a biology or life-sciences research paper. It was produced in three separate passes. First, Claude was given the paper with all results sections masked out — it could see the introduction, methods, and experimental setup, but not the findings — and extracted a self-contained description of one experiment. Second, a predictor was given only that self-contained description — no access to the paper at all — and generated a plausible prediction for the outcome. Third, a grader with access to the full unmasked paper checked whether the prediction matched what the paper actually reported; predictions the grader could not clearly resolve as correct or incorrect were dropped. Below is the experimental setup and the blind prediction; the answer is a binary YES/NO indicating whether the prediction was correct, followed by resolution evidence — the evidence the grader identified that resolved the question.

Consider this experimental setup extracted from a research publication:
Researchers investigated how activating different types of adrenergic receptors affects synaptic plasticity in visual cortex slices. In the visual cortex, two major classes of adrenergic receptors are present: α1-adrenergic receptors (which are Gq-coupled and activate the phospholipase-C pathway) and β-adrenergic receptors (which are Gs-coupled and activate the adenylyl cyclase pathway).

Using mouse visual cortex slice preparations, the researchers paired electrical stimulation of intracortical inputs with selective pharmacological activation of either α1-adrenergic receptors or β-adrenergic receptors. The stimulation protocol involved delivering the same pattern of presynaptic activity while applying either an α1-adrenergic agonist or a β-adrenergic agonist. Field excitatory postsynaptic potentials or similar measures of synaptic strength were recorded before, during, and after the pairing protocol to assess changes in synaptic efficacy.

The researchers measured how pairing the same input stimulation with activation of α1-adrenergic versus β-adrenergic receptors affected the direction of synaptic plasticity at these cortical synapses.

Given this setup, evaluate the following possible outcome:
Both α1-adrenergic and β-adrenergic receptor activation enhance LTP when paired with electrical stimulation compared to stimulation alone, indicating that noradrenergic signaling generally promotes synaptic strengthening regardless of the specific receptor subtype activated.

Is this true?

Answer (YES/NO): NO